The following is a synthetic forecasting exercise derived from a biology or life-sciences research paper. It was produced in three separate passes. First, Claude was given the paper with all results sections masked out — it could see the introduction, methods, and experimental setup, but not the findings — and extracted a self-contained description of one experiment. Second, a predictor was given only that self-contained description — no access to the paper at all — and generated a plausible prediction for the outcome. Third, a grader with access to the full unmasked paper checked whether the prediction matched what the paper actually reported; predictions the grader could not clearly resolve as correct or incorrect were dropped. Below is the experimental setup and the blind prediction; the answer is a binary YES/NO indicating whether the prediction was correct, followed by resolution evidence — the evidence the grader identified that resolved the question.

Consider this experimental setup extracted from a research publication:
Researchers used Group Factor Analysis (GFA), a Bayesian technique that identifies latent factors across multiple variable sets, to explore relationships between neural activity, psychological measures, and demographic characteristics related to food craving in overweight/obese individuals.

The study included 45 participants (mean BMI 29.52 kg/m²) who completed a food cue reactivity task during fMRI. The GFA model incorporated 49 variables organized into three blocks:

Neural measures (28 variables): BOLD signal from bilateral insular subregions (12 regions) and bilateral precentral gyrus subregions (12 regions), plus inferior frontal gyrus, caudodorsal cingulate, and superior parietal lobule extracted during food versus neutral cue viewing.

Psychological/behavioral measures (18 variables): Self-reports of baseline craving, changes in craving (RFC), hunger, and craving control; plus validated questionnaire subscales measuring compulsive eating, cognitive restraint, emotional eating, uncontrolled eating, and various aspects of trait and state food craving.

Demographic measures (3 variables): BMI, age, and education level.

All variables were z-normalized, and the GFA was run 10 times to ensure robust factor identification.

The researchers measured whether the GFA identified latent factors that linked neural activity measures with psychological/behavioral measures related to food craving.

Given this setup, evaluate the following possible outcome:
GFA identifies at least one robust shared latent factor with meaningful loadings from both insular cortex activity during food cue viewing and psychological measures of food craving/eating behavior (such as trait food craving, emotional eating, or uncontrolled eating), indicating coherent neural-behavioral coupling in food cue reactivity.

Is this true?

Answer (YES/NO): YES